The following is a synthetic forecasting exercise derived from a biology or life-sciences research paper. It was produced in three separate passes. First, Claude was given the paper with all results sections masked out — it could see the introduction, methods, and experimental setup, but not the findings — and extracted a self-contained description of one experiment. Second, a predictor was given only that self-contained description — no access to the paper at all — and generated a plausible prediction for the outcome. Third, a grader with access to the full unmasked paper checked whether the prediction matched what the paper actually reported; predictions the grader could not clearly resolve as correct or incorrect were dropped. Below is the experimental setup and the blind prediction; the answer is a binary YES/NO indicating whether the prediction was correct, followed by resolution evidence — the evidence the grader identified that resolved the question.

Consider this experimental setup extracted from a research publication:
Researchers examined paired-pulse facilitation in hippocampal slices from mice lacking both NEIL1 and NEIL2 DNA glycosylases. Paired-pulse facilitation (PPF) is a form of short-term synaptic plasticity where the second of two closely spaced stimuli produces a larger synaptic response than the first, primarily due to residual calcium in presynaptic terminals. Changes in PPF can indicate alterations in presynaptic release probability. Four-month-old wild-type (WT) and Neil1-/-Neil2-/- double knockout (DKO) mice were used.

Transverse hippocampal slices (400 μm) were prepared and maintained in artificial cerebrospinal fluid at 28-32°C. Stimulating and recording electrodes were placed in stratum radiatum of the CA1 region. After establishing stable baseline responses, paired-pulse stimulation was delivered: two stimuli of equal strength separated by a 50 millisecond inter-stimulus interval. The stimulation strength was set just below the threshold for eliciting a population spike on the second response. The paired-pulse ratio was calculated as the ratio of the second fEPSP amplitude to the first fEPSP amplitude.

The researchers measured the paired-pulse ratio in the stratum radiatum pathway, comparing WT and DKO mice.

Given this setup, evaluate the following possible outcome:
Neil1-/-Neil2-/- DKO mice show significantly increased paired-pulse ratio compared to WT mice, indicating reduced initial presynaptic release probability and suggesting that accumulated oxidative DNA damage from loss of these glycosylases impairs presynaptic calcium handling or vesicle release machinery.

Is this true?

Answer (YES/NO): NO